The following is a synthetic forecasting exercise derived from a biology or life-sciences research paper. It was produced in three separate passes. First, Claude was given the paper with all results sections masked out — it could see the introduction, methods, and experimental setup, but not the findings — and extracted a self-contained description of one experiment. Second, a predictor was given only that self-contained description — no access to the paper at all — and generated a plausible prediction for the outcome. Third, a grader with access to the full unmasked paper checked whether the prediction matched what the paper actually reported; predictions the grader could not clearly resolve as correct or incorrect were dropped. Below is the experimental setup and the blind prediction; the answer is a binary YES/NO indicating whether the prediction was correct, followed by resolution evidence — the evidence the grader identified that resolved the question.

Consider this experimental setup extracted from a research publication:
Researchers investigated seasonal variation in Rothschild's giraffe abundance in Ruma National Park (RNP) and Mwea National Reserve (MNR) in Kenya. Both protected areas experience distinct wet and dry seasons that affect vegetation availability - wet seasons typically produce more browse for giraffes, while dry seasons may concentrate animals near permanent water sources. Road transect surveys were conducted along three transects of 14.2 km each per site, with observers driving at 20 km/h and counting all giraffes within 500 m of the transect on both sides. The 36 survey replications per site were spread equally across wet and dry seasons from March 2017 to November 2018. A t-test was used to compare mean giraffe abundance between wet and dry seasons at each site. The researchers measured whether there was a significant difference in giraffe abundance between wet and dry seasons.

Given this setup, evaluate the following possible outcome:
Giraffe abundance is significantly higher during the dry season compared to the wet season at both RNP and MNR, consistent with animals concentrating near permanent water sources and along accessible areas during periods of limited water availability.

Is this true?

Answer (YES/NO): NO